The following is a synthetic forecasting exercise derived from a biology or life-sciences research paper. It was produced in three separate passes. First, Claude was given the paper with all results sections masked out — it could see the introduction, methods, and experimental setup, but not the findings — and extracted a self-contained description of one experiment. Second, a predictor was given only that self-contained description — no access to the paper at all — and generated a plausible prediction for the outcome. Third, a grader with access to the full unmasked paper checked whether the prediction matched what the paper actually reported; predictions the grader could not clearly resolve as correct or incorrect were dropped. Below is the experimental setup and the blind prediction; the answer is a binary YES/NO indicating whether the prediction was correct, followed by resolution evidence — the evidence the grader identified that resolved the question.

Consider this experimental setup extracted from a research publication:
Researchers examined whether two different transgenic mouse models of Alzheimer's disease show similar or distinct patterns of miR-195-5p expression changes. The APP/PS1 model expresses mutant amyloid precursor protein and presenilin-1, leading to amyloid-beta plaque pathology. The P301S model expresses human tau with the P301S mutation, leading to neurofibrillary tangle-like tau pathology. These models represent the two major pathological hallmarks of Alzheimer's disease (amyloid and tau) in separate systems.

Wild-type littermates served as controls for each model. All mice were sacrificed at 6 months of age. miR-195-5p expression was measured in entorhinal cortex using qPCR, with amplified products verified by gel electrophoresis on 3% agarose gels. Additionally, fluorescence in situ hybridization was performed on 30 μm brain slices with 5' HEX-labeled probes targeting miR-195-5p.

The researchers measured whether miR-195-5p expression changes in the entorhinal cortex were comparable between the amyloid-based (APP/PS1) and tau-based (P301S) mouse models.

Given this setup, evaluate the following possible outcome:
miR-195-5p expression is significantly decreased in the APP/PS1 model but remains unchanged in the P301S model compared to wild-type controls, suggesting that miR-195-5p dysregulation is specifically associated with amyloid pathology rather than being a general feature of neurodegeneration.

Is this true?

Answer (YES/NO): NO